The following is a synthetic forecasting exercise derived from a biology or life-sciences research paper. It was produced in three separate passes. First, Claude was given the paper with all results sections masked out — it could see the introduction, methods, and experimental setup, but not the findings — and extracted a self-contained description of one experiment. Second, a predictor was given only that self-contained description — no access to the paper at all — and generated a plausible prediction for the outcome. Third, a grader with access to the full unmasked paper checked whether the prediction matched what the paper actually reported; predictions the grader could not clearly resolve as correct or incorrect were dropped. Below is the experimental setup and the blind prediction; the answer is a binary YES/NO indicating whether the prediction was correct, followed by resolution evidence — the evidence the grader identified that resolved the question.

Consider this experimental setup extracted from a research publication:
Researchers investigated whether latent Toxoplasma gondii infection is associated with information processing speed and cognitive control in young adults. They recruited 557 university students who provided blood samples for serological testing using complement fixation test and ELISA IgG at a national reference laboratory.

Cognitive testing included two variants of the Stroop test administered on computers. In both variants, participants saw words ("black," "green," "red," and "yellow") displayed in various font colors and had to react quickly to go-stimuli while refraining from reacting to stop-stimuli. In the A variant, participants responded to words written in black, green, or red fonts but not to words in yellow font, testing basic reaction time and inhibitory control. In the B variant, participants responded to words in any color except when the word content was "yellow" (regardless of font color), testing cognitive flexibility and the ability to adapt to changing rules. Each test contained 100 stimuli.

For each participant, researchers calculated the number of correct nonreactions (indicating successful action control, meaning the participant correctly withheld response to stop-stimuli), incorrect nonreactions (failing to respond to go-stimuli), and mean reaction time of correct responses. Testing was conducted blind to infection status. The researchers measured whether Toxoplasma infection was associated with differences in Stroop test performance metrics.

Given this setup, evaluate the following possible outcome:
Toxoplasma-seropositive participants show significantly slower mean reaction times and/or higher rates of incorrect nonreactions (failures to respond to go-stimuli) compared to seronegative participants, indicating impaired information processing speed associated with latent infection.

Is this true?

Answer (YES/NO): NO